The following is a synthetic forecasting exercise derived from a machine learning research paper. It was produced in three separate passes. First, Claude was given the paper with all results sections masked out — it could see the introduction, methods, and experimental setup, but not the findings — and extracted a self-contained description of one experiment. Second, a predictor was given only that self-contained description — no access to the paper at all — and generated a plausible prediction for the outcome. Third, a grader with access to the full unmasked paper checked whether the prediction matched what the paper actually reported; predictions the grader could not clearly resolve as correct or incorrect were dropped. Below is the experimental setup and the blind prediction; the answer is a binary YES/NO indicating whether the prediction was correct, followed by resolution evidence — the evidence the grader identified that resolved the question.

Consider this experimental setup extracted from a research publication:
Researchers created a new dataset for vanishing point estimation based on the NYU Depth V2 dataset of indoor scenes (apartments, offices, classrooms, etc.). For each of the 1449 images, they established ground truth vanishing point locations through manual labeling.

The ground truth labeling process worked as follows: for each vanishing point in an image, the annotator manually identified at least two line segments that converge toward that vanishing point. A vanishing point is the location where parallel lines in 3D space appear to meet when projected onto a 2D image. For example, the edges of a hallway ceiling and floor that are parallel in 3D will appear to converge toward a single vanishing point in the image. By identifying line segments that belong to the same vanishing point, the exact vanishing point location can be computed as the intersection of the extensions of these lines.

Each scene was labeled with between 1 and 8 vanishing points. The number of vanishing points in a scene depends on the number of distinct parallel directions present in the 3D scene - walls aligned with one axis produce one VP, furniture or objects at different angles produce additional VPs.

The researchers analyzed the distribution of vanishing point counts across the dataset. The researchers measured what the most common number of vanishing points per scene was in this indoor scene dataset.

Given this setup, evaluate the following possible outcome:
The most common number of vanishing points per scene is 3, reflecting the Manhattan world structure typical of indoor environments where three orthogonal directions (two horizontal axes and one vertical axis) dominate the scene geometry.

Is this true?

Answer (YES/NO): YES